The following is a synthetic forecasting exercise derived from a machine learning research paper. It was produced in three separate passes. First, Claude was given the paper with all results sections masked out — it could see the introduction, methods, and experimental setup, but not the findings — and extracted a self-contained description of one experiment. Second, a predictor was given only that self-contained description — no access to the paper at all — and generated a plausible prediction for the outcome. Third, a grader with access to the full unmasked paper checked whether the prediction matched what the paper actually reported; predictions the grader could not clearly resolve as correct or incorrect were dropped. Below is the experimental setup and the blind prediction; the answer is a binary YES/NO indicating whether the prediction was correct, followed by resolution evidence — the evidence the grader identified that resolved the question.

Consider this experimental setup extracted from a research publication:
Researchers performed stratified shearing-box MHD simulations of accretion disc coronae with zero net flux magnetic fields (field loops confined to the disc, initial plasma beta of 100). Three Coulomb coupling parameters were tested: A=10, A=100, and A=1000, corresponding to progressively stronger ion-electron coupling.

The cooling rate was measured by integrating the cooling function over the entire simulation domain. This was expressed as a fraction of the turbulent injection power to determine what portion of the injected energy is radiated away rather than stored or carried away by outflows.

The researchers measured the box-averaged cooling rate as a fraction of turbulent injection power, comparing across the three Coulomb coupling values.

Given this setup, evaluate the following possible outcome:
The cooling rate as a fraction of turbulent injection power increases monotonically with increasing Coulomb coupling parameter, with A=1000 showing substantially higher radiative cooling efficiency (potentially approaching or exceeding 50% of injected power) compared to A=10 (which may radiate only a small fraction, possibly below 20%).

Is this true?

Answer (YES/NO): NO